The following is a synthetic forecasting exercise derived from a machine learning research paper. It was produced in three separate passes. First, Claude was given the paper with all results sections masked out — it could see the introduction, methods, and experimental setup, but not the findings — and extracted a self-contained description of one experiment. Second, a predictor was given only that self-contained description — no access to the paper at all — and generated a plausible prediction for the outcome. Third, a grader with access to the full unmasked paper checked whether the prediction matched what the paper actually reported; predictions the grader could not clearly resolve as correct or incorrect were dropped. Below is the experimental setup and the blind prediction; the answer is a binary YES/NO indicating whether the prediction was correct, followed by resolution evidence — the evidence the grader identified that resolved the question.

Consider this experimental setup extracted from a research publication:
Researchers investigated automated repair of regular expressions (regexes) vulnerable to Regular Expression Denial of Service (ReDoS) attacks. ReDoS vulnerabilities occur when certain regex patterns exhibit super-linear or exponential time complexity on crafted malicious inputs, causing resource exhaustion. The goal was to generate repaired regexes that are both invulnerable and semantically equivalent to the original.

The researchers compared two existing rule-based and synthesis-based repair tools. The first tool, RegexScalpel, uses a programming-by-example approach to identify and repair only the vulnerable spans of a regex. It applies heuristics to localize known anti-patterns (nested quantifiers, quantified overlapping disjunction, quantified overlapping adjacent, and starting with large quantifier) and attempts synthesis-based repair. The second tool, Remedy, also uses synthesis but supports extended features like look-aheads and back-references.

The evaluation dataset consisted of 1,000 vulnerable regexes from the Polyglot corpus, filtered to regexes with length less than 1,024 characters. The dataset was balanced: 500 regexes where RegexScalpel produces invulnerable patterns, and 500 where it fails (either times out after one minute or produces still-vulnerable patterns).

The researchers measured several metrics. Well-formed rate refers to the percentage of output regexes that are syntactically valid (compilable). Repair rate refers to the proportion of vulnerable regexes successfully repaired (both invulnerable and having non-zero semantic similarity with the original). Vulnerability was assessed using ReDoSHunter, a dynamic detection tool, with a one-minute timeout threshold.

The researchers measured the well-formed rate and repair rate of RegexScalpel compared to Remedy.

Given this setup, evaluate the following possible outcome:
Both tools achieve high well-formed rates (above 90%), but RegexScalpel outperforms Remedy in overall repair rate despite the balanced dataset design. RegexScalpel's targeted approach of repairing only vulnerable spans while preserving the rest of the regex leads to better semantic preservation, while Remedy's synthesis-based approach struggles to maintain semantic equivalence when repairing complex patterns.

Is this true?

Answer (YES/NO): NO